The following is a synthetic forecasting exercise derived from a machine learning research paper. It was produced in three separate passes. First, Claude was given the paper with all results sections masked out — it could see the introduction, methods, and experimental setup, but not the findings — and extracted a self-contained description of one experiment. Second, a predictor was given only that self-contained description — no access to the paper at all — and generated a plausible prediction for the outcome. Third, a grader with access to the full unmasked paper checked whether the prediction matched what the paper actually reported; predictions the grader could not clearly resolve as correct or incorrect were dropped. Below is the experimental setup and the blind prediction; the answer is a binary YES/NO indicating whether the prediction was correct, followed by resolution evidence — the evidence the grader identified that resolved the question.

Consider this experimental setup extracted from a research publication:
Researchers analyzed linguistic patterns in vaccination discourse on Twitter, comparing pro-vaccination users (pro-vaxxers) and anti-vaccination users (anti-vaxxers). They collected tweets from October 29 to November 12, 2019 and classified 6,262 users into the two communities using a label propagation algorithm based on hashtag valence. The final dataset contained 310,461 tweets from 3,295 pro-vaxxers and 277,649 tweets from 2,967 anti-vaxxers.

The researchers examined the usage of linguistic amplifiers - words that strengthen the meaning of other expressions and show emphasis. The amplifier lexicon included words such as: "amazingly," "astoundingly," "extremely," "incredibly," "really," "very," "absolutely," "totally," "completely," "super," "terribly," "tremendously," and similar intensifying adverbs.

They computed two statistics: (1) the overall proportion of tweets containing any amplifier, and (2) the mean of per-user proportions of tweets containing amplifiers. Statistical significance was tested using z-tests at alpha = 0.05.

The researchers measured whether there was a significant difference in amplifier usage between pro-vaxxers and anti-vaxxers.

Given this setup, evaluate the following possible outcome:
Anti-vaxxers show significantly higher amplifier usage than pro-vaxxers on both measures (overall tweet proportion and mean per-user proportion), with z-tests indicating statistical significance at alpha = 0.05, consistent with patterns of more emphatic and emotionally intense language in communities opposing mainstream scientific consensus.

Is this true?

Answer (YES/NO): YES